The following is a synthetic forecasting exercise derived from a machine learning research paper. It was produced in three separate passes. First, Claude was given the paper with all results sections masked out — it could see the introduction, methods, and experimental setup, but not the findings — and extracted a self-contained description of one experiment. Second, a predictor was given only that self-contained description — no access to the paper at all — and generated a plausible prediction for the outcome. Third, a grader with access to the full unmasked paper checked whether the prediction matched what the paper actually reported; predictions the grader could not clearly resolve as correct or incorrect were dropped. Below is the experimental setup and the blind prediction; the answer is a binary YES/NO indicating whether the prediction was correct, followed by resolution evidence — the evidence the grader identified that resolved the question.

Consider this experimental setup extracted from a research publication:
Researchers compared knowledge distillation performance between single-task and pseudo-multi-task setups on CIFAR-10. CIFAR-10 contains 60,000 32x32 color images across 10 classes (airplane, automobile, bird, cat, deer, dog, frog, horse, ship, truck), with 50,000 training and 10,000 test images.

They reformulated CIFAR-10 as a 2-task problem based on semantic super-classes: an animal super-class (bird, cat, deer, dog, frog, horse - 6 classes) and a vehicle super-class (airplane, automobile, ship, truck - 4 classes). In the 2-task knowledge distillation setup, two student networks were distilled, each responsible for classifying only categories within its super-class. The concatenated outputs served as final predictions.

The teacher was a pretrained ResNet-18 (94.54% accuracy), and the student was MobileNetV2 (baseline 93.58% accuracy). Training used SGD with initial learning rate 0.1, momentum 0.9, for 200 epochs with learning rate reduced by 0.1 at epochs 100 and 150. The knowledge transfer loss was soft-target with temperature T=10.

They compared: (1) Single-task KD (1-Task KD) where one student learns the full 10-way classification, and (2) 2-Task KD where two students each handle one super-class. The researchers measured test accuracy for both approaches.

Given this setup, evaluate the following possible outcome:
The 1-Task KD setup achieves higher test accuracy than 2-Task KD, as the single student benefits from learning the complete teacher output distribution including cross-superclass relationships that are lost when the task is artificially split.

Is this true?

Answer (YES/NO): YES